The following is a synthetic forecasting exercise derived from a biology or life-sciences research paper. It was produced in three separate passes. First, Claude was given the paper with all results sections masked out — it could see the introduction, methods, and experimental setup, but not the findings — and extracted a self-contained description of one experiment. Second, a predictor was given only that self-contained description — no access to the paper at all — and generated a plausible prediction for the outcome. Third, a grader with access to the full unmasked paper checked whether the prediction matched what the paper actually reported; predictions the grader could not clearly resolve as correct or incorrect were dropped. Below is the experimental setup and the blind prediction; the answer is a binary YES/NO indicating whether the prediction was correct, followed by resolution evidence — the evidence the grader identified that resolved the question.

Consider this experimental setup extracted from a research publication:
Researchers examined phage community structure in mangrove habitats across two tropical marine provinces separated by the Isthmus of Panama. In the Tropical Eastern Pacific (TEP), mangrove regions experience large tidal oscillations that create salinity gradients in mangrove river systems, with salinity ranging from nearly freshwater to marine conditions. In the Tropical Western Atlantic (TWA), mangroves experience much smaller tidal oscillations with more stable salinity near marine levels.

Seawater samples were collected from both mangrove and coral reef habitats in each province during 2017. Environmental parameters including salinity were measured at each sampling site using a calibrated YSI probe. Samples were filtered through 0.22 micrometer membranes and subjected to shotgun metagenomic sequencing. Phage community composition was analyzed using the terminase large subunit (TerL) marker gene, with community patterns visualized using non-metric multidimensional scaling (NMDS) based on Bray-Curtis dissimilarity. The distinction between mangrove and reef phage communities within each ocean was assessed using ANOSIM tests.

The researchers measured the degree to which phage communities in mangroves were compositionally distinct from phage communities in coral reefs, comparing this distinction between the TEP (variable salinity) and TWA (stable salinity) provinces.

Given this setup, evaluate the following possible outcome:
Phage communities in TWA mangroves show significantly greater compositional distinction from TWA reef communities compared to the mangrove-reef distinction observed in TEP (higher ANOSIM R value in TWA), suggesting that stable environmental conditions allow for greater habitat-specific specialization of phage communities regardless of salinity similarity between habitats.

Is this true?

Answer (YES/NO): NO